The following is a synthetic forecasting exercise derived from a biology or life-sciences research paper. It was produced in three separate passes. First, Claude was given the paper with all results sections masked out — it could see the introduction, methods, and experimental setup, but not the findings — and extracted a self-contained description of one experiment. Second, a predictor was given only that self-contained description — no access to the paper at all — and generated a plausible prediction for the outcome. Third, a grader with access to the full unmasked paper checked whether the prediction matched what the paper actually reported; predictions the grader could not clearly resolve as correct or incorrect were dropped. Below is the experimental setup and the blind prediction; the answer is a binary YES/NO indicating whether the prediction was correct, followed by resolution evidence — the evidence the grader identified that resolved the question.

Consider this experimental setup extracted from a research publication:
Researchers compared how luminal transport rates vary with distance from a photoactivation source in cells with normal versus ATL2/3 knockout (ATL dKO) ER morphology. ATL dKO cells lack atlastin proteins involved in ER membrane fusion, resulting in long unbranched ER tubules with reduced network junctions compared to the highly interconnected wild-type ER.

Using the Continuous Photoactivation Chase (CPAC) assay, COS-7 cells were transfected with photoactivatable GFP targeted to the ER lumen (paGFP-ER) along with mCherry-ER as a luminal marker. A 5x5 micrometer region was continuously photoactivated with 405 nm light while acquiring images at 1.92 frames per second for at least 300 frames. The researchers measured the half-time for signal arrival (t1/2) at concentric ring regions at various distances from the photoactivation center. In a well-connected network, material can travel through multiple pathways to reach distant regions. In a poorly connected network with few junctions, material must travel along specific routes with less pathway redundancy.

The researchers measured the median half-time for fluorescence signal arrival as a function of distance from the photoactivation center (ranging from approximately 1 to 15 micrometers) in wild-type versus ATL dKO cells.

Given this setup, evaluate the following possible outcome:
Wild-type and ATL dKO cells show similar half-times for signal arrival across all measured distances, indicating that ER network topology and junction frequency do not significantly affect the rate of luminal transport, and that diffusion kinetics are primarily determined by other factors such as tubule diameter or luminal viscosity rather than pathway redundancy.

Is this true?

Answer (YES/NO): NO